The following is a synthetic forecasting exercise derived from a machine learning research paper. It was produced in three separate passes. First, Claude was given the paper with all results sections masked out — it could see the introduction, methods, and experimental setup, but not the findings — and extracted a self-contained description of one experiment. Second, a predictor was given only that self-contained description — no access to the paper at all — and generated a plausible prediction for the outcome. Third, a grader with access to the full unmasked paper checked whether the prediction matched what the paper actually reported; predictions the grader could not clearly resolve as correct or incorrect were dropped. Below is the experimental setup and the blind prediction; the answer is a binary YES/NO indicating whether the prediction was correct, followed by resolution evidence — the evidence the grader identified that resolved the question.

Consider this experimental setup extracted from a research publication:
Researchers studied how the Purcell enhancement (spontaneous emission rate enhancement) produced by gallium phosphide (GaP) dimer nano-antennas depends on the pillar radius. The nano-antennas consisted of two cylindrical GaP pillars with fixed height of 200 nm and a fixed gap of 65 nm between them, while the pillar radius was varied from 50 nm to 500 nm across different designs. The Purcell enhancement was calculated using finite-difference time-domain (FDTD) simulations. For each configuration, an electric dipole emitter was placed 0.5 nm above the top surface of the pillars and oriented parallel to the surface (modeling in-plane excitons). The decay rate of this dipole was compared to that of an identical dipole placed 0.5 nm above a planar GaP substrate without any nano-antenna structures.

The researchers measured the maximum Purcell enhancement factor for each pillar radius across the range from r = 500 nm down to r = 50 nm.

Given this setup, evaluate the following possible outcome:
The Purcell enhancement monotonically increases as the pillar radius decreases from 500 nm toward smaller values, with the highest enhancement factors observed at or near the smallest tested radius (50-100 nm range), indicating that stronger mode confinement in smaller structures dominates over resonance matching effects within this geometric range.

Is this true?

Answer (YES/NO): YES